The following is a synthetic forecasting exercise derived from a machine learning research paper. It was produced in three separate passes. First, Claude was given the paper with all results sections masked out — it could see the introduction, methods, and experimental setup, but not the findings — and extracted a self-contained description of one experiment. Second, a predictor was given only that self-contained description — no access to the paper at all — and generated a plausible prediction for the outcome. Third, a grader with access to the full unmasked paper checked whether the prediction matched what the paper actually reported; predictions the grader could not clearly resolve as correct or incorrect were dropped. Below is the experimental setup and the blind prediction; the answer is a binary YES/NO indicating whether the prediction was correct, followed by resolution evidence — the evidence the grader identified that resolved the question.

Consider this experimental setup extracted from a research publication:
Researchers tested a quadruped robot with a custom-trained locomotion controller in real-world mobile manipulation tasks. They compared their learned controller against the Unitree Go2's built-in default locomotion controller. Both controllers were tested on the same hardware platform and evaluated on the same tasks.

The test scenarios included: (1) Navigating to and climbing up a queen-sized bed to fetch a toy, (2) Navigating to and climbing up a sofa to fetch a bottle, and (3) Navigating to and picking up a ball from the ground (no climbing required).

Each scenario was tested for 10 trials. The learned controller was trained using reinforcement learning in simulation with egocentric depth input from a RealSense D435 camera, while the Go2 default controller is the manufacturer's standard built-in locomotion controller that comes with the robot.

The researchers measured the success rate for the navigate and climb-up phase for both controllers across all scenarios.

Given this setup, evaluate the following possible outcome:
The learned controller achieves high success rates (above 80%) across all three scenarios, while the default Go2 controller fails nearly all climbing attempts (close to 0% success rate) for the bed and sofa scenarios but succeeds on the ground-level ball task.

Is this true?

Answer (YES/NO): NO